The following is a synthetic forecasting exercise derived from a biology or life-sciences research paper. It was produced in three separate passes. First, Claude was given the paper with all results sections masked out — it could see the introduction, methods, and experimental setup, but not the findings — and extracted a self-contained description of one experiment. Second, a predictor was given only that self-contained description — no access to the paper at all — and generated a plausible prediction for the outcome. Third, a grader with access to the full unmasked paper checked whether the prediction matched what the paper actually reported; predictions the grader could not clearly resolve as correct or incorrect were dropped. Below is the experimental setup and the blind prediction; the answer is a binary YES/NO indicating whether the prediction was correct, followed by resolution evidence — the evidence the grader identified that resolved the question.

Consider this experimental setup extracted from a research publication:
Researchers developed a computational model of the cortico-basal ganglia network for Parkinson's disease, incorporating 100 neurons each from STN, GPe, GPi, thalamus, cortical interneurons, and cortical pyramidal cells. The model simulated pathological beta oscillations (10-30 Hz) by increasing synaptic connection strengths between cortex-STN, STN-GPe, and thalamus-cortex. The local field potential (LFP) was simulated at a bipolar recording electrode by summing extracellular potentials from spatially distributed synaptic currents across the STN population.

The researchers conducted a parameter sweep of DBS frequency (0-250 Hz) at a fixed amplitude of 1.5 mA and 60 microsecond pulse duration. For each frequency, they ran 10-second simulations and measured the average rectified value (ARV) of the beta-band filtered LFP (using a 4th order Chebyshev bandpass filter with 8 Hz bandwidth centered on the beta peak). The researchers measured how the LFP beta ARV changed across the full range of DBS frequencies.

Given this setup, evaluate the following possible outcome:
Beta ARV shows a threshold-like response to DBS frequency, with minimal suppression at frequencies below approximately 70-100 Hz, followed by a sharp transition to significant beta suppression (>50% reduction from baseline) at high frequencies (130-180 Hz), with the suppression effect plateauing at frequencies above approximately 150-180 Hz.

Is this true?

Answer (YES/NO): NO